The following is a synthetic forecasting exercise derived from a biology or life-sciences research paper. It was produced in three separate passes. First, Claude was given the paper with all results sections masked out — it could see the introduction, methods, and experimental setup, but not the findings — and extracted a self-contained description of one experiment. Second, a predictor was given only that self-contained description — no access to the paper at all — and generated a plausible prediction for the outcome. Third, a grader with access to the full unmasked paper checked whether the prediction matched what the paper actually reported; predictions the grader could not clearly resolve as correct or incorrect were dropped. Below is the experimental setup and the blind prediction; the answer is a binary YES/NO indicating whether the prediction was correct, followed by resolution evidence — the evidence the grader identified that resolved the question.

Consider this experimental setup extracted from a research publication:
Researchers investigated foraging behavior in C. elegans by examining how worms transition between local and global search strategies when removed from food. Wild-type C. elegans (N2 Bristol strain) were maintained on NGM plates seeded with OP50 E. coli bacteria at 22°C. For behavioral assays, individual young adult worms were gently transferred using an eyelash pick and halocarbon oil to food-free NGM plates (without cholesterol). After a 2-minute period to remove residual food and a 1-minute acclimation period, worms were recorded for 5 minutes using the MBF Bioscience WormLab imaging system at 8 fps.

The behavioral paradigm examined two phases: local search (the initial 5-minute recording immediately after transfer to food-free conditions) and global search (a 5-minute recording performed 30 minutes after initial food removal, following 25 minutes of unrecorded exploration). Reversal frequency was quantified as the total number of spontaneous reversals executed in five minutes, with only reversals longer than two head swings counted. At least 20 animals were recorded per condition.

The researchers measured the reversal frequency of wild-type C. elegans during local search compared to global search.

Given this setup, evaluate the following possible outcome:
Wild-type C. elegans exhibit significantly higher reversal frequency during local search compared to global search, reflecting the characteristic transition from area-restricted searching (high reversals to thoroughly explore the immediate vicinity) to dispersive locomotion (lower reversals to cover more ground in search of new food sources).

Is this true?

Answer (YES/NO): YES